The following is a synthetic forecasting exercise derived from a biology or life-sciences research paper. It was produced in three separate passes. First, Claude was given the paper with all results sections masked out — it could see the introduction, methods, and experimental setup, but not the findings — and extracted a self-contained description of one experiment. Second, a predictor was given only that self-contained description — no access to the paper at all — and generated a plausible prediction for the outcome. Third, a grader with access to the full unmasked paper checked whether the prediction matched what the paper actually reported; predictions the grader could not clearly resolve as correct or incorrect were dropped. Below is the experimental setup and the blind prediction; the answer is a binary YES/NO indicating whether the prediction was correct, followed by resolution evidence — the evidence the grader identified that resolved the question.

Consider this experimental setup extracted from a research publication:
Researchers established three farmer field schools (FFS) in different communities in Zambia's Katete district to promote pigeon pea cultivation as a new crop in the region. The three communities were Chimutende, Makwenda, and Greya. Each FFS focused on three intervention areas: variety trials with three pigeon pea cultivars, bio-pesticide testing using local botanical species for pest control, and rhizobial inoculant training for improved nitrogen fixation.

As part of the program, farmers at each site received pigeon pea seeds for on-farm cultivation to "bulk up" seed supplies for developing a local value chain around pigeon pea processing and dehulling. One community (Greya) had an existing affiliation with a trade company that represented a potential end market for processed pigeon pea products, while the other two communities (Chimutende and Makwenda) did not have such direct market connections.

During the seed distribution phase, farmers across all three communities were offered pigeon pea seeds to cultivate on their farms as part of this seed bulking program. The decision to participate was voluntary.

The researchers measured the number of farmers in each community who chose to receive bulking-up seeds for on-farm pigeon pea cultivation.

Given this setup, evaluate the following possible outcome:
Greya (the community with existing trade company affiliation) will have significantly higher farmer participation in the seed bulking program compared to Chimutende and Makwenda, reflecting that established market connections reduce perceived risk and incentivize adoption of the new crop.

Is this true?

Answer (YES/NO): YES